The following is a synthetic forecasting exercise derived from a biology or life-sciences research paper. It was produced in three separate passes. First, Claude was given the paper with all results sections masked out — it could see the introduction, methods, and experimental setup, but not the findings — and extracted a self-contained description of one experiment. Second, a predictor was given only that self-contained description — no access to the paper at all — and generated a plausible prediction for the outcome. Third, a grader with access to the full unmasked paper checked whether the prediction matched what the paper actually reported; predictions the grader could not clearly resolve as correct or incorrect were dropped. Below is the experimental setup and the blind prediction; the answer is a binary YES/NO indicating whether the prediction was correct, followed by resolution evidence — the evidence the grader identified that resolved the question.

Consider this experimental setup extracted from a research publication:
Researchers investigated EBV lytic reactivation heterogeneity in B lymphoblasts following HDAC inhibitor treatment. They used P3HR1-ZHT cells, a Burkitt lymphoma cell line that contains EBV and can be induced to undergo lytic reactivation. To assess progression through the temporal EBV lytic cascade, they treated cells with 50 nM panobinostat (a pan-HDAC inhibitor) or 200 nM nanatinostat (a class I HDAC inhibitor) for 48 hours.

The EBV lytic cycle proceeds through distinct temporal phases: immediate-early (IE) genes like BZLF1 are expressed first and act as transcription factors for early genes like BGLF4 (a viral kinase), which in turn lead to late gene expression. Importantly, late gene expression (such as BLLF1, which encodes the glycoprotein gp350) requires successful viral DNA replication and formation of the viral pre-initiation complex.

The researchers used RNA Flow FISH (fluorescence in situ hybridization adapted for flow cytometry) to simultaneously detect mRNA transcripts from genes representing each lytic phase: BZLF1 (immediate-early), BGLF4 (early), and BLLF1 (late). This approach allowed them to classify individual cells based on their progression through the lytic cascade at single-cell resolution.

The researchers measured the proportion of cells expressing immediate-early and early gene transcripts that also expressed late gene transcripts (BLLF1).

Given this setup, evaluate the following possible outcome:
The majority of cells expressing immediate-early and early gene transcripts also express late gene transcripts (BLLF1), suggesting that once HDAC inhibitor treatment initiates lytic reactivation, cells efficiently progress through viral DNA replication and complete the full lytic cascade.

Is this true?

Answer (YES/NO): NO